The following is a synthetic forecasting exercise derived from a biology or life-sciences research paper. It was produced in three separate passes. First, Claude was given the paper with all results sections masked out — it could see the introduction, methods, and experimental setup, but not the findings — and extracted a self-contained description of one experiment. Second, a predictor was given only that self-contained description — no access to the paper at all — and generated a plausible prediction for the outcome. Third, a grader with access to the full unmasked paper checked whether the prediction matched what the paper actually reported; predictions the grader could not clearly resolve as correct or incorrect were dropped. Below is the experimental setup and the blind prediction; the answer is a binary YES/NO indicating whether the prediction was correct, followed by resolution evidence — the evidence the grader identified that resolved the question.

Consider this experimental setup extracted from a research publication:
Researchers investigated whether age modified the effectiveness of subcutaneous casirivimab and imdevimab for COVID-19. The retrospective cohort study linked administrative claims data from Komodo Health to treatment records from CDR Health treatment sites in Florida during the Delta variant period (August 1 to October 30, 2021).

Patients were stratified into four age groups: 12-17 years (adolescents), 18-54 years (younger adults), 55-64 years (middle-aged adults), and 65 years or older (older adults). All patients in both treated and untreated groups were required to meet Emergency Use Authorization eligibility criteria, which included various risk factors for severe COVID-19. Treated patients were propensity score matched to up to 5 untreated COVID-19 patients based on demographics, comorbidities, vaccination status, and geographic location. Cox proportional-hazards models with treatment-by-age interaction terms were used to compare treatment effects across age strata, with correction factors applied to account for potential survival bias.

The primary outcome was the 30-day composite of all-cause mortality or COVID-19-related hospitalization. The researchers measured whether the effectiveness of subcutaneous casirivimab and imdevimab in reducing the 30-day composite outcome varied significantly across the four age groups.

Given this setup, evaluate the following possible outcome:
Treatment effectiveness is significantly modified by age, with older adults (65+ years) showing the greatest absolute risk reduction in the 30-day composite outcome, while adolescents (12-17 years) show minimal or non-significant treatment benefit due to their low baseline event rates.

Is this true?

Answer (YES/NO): NO